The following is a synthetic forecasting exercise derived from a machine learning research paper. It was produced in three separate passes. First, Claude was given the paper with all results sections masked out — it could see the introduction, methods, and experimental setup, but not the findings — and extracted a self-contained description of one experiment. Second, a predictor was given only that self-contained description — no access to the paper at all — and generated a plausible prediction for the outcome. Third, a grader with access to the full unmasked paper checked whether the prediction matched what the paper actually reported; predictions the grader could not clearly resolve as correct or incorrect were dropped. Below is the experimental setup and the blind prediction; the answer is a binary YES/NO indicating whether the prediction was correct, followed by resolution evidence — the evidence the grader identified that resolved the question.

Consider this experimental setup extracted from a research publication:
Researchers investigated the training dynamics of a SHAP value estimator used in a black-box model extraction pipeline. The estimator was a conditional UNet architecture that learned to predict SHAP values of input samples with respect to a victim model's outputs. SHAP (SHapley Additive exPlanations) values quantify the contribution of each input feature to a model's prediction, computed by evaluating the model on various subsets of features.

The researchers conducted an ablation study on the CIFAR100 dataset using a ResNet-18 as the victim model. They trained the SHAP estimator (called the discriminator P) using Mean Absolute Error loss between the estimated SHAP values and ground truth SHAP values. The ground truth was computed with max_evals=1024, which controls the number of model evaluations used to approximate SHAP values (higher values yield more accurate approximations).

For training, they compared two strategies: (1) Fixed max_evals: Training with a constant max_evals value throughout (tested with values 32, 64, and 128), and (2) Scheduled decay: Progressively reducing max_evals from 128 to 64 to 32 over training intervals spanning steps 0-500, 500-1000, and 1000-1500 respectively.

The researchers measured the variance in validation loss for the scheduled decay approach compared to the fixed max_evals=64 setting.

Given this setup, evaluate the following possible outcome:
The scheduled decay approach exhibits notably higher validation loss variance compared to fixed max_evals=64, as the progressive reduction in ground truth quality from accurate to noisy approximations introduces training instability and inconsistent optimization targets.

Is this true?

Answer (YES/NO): NO